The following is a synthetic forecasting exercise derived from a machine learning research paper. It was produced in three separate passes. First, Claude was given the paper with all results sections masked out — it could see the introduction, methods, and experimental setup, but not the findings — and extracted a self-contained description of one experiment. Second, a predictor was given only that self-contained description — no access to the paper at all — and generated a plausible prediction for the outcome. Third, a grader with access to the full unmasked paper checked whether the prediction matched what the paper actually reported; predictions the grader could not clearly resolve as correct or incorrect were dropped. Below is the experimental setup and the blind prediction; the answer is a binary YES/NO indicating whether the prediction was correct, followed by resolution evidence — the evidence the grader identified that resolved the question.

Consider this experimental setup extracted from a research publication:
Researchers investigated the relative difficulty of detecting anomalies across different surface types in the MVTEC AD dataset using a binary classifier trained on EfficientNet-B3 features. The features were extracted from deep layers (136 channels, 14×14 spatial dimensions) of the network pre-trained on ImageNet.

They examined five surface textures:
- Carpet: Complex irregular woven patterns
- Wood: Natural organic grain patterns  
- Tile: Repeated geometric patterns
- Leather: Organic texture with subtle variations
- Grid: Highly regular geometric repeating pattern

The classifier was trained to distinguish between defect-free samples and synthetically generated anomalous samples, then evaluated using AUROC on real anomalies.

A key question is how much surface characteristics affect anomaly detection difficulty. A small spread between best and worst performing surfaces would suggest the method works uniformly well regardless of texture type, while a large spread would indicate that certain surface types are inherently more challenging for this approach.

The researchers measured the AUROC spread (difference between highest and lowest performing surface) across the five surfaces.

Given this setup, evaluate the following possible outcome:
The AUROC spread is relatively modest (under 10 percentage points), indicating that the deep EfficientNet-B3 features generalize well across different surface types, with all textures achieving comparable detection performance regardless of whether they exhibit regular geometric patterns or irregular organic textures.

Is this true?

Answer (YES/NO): YES